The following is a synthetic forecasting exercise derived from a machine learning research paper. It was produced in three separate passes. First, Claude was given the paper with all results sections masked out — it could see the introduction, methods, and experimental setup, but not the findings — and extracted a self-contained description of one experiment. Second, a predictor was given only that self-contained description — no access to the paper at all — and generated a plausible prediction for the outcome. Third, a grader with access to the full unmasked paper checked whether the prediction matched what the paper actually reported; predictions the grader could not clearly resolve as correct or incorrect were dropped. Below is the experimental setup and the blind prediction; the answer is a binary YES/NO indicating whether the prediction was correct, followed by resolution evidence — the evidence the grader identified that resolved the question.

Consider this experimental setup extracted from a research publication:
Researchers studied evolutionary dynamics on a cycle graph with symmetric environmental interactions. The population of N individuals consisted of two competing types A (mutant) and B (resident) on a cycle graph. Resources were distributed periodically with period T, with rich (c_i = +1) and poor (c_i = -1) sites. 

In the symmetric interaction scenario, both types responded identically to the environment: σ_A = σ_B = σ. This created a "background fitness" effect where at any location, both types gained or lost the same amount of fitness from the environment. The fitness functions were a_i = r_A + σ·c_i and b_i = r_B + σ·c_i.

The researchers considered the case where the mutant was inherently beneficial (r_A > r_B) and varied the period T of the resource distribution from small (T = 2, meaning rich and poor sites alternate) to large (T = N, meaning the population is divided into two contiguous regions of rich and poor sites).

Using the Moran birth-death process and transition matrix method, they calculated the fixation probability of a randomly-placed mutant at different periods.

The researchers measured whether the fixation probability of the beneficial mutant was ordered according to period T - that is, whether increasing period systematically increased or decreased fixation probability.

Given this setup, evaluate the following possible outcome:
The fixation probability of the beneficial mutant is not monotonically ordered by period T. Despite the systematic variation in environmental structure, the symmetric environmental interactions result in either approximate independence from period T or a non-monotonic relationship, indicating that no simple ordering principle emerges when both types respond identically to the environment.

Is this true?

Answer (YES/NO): YES